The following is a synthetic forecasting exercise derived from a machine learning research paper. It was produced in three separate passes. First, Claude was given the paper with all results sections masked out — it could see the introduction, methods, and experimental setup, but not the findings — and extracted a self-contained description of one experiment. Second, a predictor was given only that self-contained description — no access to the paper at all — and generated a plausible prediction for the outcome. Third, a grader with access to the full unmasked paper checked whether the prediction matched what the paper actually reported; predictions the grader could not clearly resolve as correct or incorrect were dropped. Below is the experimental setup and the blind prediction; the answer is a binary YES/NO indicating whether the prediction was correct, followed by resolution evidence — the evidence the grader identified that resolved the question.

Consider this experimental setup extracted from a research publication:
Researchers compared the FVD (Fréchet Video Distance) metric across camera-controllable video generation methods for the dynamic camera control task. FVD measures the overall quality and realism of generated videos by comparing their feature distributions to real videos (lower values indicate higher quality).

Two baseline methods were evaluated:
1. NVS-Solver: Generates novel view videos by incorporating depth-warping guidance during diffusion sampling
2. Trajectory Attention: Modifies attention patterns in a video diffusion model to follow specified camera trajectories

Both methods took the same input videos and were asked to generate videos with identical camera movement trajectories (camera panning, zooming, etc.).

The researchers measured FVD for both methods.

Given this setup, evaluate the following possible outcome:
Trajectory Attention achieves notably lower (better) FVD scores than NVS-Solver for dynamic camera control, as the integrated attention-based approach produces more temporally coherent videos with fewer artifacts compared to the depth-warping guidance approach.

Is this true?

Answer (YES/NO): NO